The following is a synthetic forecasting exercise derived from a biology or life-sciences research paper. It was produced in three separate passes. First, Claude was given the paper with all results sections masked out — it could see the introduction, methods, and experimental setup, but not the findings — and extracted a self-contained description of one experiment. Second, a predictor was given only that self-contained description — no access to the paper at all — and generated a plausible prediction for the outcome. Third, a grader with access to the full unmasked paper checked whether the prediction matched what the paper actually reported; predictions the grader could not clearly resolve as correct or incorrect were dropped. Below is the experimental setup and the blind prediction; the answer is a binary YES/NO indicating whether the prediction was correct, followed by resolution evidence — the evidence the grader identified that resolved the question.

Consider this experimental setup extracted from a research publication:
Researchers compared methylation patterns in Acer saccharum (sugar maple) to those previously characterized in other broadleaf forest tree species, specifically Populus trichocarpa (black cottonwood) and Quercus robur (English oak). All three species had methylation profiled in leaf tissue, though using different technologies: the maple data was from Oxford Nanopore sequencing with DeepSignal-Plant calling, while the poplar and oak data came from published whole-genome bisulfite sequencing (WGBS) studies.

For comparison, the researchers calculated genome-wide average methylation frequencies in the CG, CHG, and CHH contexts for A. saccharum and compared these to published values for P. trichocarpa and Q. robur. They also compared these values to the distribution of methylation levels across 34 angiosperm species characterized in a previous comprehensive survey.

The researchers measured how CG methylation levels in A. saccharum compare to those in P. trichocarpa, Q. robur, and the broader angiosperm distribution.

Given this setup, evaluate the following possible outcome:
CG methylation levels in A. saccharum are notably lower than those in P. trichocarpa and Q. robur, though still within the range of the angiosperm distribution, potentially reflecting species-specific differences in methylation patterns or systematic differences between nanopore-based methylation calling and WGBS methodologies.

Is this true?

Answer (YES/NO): NO